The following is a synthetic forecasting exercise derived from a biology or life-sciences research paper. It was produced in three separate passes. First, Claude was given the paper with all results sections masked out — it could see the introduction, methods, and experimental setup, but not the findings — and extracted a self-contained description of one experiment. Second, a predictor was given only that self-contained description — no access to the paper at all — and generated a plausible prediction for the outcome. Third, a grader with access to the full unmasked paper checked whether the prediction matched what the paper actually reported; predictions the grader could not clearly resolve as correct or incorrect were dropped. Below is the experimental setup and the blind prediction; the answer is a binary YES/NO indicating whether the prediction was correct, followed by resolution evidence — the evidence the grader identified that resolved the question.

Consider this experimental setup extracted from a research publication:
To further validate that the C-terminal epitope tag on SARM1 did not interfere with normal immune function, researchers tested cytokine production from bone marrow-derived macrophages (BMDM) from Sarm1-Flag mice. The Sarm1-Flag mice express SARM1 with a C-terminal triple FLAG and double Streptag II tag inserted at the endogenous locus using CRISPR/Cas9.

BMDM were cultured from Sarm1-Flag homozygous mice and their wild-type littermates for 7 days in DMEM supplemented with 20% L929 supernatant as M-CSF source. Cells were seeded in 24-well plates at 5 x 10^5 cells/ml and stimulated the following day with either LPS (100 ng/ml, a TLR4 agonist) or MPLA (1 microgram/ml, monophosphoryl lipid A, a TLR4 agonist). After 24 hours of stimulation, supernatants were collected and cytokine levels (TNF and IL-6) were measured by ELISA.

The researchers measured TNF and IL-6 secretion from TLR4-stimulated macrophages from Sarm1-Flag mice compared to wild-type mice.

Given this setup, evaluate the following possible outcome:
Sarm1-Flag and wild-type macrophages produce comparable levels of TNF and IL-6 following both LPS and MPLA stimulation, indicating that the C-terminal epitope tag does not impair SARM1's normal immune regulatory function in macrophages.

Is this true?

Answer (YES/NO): NO